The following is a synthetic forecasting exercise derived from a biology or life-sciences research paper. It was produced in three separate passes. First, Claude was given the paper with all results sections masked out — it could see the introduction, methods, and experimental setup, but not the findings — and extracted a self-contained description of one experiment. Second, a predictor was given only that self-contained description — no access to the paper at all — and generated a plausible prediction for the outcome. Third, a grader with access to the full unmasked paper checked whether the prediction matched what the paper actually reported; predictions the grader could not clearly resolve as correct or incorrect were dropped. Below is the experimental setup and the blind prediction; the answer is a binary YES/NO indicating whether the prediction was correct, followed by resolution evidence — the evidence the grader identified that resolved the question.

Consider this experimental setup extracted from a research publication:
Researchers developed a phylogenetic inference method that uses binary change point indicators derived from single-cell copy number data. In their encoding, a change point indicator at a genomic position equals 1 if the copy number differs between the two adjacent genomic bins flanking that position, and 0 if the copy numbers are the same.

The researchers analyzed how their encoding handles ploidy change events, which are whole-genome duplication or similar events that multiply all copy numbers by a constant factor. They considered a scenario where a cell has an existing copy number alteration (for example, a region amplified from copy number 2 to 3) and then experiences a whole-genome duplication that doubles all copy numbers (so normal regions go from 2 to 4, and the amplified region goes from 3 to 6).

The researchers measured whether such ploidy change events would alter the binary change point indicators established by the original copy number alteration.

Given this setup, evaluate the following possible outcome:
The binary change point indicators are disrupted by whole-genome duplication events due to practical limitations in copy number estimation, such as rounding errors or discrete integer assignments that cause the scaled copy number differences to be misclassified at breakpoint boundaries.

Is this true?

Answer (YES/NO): NO